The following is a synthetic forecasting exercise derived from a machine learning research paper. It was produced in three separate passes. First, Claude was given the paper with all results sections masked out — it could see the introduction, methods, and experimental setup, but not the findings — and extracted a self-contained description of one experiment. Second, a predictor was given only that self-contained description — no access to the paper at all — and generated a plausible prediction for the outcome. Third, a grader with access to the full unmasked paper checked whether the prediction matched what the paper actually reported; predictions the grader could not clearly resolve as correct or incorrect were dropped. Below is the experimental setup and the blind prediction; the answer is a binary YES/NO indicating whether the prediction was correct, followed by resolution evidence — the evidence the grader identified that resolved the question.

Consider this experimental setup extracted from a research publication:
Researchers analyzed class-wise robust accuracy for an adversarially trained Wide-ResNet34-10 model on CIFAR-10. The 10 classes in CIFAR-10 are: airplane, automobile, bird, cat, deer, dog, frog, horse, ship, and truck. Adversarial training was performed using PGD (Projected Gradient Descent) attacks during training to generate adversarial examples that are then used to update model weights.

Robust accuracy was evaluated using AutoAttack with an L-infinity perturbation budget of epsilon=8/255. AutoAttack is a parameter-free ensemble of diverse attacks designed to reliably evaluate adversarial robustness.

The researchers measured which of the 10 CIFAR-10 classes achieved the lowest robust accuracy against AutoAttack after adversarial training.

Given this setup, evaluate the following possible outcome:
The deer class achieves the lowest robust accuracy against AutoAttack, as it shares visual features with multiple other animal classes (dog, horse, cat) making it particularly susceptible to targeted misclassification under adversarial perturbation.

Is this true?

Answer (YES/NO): NO